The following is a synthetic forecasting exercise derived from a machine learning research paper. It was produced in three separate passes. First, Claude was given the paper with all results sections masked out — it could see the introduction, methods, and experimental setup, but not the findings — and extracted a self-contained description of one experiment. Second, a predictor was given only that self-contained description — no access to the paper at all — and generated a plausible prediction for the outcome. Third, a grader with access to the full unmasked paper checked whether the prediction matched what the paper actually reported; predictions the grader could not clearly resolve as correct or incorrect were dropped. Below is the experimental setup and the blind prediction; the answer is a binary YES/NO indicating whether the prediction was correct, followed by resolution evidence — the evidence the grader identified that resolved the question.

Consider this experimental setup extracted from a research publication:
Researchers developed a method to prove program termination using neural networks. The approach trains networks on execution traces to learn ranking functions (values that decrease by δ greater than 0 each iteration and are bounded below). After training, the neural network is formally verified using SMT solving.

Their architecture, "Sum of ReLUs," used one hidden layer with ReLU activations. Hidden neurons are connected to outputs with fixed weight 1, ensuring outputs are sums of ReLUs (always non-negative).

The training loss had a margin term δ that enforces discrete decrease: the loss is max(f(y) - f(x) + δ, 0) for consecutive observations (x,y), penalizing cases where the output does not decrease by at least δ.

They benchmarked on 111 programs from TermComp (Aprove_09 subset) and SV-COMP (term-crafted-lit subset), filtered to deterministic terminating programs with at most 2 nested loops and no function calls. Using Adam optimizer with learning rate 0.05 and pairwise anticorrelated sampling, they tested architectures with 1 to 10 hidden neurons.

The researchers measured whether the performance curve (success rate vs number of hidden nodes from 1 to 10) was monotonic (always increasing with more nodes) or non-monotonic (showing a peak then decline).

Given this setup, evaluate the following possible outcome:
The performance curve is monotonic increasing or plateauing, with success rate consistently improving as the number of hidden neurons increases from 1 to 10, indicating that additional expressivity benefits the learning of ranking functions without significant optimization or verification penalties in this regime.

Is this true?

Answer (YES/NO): NO